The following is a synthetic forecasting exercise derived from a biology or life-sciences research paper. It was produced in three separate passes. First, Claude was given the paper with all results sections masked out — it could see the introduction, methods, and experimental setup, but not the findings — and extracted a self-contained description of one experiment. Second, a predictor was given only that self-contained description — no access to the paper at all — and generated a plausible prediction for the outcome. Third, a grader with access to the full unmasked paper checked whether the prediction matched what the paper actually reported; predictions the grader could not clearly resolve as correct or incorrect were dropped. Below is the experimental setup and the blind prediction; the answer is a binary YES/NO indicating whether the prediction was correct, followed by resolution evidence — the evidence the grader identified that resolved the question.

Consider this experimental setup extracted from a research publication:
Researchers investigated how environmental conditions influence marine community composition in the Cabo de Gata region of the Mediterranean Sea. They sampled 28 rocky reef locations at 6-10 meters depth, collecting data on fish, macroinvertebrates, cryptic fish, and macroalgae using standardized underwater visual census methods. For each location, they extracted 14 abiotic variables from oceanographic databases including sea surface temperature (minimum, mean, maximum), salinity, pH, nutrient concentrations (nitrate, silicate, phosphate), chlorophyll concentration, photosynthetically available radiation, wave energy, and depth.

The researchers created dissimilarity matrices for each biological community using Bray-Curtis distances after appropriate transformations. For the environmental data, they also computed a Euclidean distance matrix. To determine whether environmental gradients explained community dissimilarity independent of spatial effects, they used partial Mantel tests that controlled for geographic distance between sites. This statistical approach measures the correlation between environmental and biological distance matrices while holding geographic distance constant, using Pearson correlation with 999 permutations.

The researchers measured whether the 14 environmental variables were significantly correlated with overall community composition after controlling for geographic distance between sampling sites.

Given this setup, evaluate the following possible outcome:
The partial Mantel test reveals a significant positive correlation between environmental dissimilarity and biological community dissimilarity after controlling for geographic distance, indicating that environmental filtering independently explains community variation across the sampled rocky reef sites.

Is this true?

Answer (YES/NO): NO